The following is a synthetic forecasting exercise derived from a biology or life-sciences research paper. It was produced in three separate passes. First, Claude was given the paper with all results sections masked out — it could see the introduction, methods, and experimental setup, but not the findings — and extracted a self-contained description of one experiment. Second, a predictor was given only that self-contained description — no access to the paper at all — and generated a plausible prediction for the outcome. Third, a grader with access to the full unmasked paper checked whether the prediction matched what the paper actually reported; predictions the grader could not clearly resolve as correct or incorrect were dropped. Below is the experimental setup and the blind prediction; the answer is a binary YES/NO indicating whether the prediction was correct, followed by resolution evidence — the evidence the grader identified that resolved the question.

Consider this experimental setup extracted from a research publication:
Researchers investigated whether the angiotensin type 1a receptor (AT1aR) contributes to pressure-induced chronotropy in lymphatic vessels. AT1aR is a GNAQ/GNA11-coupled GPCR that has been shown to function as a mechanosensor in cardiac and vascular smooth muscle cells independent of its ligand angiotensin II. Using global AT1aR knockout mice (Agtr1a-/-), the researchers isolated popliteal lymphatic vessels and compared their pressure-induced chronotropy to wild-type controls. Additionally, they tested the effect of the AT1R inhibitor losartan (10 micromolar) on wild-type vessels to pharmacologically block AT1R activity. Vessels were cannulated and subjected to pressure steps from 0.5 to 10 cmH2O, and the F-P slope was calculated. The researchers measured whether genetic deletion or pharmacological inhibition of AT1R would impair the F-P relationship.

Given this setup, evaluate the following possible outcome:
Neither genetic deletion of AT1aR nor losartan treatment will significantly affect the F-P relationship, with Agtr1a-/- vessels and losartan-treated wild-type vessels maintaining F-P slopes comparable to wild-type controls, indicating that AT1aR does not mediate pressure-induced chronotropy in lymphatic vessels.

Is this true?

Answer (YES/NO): YES